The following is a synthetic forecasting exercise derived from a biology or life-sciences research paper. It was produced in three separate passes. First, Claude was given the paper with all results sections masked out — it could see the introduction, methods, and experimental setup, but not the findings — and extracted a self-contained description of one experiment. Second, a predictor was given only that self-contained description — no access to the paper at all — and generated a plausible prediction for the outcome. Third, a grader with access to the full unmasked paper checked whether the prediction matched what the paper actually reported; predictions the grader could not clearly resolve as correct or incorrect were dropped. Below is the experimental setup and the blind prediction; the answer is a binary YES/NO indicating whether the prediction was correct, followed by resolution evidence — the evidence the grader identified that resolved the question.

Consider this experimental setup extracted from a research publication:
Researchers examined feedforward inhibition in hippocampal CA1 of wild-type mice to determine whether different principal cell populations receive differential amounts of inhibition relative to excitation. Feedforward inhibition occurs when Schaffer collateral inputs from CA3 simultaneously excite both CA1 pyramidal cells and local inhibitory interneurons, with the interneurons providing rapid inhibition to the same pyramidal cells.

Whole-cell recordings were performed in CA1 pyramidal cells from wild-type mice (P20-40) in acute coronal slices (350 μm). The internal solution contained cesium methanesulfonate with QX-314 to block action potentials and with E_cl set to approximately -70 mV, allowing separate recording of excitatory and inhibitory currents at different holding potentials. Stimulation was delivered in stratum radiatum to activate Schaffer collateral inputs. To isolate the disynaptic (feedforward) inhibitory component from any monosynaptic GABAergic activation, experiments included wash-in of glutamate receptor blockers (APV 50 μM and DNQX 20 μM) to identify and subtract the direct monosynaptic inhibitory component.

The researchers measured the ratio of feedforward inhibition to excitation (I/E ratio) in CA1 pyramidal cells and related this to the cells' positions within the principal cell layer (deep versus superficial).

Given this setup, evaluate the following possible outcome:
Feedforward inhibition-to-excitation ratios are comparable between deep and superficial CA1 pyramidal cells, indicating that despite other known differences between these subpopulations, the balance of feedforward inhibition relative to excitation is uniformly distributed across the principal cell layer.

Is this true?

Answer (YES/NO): NO